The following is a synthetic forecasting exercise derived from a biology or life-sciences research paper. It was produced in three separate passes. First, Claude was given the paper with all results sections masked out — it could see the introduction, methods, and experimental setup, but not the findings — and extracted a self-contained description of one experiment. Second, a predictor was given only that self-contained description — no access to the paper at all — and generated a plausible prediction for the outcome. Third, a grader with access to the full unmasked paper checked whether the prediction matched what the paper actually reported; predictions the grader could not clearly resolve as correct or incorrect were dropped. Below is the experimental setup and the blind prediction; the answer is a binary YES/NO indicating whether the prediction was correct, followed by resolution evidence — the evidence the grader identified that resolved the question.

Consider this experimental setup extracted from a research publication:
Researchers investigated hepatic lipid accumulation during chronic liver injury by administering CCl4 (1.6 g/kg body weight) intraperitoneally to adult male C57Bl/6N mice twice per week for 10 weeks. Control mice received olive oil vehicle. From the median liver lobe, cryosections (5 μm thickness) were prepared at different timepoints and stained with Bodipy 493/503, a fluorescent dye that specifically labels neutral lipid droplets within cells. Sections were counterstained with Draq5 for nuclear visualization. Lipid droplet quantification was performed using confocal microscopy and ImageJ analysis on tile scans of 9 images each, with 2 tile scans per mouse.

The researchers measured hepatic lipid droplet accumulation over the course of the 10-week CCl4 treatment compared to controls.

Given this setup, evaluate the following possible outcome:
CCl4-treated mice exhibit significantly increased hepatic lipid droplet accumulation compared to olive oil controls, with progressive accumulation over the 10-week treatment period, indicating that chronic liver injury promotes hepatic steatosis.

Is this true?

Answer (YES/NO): YES